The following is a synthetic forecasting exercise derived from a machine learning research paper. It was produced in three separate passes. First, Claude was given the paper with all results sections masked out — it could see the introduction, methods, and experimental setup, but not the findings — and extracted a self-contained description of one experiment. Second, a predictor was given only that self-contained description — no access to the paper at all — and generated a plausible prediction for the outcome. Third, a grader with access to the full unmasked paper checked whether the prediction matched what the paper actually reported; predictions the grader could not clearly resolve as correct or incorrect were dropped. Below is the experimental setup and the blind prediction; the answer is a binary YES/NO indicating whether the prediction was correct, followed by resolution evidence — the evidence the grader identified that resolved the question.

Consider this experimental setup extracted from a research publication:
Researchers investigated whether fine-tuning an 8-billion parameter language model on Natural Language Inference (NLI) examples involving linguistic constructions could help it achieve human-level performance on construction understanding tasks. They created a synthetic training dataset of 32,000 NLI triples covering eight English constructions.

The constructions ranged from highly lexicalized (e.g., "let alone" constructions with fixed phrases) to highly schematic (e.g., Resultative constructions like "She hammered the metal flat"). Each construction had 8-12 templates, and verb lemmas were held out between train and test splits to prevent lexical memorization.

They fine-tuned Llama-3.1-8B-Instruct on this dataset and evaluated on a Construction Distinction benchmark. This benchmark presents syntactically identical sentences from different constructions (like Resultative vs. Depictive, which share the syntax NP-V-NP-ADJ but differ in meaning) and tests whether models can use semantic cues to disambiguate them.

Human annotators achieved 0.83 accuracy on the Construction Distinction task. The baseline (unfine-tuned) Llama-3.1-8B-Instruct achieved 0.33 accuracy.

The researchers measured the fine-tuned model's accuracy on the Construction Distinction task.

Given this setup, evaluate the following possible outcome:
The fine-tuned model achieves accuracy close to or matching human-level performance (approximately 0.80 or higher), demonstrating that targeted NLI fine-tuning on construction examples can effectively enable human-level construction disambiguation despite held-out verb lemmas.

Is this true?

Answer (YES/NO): NO